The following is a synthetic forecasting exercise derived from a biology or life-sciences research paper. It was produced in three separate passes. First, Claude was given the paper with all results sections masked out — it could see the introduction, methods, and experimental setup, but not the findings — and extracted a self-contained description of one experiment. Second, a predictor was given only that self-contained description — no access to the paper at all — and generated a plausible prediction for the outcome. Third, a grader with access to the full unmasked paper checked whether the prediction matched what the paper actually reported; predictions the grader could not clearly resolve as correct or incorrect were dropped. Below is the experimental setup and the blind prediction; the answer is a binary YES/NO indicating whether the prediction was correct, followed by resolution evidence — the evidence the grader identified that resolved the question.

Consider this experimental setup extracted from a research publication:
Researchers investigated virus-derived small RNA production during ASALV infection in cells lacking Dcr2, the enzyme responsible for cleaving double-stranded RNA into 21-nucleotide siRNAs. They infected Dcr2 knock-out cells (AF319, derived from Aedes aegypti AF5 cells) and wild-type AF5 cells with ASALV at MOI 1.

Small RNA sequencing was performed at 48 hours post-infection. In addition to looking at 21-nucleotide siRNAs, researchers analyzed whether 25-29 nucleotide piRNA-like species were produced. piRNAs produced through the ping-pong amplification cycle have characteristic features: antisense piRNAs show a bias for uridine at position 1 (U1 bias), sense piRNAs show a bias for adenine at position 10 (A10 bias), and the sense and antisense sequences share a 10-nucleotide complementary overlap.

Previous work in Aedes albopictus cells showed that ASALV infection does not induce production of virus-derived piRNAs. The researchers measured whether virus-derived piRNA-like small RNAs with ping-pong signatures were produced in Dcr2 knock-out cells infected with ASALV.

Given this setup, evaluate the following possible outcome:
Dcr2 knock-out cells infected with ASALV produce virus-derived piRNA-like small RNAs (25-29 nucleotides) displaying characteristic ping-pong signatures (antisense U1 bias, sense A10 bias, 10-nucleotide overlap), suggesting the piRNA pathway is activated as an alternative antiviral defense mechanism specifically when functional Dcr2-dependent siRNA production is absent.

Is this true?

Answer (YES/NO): YES